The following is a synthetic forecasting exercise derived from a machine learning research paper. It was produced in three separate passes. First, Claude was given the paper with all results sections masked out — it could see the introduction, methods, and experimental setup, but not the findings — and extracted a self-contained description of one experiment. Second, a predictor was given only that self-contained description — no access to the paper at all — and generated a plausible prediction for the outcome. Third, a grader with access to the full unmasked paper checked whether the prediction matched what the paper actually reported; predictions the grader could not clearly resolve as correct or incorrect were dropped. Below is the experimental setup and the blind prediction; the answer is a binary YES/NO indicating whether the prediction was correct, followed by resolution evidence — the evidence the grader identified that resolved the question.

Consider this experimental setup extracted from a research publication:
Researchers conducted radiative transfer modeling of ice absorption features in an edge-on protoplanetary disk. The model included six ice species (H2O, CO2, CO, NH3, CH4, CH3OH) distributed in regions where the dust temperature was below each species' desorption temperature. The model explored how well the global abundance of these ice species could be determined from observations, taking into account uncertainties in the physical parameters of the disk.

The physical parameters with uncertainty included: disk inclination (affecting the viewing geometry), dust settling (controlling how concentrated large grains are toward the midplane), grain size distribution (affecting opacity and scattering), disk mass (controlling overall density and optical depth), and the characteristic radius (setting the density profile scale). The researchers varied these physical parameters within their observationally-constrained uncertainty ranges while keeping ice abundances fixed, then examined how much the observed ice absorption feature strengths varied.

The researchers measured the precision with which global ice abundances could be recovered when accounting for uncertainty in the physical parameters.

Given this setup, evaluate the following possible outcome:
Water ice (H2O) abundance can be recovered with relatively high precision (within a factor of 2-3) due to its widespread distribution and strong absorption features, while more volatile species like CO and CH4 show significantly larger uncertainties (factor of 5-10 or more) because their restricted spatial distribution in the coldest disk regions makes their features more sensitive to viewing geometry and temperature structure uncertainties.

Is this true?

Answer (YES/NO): NO